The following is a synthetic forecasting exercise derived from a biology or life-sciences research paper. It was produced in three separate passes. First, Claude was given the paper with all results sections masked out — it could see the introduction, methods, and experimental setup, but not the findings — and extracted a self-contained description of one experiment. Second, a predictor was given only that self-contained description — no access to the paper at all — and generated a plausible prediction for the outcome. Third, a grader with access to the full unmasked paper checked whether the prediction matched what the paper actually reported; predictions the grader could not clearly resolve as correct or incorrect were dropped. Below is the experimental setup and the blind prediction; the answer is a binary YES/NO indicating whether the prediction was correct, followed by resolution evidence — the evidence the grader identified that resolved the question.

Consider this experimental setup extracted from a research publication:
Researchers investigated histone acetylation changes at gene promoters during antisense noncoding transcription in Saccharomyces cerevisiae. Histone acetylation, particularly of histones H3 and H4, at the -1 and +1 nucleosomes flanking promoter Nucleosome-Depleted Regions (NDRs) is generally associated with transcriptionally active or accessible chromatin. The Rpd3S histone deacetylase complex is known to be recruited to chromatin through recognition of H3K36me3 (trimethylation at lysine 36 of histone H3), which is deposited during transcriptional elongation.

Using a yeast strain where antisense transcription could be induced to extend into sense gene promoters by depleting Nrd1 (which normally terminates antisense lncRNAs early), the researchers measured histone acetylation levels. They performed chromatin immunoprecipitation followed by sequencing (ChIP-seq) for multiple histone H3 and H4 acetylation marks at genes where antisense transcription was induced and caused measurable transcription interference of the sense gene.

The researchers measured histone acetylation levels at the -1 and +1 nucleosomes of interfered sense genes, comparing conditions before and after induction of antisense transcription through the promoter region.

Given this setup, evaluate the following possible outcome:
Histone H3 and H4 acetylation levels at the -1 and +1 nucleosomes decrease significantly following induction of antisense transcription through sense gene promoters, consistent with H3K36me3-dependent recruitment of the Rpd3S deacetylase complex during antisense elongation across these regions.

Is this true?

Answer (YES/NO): NO